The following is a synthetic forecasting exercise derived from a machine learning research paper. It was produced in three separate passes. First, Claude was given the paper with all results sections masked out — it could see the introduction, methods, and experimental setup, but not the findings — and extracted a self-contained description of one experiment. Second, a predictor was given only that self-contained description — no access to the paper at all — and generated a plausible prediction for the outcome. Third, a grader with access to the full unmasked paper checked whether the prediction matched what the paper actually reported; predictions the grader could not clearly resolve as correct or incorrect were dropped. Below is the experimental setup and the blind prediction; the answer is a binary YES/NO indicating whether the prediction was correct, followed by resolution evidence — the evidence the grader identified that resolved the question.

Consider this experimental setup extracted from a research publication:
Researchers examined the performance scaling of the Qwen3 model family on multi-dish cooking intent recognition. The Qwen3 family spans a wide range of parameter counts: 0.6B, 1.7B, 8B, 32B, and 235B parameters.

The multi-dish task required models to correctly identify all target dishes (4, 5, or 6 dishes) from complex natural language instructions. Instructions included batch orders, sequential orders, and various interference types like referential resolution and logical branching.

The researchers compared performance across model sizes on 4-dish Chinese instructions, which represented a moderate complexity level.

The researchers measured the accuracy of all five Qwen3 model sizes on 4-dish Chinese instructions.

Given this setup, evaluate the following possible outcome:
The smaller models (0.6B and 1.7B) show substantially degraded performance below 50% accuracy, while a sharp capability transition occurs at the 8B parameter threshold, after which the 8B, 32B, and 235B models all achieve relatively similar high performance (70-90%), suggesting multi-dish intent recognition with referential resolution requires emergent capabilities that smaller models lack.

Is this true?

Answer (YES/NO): NO